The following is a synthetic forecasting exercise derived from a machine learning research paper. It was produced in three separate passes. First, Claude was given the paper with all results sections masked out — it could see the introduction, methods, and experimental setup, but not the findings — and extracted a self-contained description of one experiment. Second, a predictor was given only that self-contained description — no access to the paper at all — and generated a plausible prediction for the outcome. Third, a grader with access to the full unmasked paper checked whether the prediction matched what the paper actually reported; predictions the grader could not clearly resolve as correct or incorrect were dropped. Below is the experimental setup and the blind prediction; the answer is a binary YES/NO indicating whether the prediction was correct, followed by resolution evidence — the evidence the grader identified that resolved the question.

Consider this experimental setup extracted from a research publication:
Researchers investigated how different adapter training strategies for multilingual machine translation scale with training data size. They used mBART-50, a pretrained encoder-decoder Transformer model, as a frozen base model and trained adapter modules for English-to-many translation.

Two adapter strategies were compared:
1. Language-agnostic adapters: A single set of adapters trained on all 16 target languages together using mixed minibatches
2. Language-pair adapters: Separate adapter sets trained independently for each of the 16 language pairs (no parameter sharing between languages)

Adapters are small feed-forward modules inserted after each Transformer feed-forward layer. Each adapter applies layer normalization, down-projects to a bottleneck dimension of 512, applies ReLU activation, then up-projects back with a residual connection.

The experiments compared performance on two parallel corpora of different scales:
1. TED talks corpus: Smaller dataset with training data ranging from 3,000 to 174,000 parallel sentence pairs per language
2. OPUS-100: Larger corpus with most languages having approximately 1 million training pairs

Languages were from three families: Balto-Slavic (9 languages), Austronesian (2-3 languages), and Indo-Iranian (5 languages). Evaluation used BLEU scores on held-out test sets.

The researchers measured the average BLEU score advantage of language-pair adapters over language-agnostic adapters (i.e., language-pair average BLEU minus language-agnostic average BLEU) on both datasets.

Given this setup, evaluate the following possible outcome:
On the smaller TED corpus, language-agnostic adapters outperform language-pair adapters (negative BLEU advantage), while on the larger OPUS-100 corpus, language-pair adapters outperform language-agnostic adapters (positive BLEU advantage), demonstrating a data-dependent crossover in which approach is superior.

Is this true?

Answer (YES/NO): NO